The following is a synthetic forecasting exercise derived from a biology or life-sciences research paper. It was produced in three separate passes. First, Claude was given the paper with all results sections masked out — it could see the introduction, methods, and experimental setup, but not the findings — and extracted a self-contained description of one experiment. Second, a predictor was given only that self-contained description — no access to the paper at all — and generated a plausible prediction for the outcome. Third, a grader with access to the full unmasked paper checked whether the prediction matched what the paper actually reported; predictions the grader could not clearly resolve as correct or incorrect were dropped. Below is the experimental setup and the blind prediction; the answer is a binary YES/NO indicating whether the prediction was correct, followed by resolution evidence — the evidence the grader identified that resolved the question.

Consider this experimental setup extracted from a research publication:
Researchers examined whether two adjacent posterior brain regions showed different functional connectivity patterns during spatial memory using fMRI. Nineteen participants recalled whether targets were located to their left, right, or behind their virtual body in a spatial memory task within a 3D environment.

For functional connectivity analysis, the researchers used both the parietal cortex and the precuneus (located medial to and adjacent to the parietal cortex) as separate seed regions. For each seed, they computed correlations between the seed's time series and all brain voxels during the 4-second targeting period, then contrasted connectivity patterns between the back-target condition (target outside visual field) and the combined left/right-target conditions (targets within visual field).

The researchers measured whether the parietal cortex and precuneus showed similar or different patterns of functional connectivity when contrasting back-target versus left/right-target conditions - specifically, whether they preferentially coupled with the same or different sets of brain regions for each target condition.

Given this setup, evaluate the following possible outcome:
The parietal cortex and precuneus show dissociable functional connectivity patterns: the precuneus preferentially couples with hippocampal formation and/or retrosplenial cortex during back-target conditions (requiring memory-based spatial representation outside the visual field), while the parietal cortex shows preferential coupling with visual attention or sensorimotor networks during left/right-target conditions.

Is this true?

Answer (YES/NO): NO